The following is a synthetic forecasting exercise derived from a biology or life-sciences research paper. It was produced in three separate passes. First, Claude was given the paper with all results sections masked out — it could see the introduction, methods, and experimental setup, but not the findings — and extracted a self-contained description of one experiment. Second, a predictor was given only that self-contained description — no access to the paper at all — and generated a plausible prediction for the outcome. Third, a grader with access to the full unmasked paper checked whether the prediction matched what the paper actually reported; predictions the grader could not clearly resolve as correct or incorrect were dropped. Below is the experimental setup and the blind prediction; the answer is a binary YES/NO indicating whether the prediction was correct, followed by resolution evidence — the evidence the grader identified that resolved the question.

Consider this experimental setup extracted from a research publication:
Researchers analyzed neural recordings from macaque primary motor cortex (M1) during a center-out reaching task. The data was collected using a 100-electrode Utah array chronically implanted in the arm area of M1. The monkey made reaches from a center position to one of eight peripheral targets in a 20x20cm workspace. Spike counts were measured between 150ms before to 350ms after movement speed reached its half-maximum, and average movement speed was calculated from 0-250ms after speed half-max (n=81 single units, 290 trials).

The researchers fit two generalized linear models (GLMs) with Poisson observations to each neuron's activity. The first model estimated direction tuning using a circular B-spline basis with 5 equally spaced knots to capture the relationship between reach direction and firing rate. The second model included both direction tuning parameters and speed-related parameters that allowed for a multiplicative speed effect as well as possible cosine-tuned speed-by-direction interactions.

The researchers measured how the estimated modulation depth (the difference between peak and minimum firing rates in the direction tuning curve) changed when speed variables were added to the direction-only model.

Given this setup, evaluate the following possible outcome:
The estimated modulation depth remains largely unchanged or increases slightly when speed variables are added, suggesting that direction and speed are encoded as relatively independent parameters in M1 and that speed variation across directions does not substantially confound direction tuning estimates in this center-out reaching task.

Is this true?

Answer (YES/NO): NO